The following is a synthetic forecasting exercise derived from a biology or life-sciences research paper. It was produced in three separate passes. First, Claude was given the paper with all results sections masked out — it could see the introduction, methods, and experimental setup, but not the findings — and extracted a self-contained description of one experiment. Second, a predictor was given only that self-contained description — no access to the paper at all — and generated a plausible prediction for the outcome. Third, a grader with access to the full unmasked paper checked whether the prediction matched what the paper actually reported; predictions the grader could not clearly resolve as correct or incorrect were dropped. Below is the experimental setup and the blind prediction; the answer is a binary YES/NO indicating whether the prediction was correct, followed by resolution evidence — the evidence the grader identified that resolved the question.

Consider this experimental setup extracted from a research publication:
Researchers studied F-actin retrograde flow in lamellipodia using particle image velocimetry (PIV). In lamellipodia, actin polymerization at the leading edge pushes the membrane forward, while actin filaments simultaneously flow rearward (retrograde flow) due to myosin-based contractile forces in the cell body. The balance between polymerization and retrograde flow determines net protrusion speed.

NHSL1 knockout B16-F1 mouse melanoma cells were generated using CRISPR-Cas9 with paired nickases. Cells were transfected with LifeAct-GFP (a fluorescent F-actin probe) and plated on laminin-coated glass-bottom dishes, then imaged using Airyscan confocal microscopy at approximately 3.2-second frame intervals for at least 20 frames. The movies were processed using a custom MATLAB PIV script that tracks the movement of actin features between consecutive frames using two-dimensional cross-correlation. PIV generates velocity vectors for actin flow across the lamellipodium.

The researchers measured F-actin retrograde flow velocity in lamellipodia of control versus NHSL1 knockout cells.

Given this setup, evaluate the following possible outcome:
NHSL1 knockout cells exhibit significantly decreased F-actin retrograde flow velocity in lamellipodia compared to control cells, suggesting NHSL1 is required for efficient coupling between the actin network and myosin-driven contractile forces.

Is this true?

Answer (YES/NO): YES